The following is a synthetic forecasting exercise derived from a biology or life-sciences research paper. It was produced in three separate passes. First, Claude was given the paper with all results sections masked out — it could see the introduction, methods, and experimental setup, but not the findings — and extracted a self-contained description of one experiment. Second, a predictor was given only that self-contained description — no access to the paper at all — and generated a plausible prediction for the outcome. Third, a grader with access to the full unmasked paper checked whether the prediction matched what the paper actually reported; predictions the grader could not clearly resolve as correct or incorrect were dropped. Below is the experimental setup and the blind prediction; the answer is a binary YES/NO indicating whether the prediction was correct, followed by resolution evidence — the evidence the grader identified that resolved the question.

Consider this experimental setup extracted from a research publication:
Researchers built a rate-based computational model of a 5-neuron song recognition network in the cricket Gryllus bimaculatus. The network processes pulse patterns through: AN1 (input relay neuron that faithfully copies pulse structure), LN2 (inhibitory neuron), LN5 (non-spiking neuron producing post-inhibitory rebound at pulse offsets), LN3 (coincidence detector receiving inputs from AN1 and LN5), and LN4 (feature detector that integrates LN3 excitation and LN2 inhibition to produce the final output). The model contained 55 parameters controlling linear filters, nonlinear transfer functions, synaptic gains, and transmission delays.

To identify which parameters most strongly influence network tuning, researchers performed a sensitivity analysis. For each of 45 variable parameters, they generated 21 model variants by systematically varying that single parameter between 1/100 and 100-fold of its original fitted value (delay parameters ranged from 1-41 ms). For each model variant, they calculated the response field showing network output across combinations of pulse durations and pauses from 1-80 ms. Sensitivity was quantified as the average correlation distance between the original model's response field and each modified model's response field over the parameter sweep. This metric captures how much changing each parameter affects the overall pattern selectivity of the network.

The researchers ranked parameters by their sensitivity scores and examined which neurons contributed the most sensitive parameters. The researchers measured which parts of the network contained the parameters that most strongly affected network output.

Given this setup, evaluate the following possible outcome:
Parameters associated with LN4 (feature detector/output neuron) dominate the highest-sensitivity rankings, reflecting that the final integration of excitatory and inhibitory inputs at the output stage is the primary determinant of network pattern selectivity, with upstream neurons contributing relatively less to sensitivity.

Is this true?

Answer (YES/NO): NO